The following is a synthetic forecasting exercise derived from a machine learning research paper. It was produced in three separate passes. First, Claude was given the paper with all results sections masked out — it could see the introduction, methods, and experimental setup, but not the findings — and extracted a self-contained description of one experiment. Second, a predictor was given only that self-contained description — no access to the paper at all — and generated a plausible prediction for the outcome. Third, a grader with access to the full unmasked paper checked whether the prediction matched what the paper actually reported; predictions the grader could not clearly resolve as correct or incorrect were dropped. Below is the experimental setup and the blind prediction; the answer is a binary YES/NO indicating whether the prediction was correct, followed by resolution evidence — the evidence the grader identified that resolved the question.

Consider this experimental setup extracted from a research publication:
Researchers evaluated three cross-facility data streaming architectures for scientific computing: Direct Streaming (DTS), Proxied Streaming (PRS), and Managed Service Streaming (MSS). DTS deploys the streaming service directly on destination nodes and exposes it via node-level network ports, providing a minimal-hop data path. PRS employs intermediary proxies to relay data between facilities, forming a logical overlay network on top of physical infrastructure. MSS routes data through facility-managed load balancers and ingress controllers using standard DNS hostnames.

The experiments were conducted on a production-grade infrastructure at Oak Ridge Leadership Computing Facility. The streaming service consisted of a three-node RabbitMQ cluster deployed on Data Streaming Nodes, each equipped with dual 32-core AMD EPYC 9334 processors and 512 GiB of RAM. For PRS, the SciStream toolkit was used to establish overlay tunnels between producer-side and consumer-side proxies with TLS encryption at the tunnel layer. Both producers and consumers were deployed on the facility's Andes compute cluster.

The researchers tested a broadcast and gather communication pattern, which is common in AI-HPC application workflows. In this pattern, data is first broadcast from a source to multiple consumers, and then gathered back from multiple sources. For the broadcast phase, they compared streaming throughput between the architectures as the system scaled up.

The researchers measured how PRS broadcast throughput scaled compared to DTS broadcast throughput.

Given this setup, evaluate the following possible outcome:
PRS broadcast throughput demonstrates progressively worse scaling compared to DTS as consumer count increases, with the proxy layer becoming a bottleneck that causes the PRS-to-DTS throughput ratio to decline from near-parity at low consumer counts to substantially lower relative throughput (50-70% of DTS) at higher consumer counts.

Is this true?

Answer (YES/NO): NO